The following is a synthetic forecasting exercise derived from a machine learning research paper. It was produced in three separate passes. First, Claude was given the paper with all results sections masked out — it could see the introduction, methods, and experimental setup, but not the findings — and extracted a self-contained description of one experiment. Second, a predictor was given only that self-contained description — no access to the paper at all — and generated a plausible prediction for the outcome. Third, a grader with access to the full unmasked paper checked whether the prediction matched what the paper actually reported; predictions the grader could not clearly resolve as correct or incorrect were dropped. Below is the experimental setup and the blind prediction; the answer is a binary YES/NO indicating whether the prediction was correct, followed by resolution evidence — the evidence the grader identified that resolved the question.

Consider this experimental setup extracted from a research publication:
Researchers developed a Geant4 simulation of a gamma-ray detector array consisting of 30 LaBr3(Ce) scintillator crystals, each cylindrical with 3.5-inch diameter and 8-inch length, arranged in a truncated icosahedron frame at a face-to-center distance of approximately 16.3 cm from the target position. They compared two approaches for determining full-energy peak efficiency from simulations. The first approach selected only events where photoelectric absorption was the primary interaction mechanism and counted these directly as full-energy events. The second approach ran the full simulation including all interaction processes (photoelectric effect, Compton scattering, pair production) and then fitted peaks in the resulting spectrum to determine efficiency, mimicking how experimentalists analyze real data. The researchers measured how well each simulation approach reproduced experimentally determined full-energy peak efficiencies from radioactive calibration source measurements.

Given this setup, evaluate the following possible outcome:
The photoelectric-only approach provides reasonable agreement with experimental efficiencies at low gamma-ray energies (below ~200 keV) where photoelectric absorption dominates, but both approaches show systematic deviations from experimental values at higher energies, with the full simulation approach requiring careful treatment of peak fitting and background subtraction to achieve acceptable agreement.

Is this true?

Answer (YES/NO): NO